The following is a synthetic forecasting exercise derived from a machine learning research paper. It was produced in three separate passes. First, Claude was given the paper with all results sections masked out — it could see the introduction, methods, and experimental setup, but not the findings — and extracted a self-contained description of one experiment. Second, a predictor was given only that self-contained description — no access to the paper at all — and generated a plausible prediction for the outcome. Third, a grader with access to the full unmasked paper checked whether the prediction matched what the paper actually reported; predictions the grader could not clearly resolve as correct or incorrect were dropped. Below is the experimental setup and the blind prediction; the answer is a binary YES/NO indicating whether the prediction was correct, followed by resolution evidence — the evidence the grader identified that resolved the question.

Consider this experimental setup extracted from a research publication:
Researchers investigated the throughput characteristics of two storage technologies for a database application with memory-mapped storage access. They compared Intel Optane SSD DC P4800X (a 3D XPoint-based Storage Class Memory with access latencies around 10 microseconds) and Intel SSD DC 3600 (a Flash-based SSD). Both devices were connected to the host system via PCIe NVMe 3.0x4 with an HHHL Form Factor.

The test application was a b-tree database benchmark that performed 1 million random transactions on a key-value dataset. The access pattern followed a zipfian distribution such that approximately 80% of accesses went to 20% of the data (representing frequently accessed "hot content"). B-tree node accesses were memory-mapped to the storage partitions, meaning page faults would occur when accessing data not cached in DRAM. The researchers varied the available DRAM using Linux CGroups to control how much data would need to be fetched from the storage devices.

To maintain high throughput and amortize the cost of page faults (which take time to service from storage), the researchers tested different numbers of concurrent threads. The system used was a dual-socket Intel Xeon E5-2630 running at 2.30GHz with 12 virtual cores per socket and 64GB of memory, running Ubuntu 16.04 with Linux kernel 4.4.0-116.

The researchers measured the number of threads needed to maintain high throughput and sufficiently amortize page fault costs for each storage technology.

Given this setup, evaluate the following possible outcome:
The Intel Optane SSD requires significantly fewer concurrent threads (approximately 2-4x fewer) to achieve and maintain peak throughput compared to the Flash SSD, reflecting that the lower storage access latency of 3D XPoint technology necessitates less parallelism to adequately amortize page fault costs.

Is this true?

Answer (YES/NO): YES